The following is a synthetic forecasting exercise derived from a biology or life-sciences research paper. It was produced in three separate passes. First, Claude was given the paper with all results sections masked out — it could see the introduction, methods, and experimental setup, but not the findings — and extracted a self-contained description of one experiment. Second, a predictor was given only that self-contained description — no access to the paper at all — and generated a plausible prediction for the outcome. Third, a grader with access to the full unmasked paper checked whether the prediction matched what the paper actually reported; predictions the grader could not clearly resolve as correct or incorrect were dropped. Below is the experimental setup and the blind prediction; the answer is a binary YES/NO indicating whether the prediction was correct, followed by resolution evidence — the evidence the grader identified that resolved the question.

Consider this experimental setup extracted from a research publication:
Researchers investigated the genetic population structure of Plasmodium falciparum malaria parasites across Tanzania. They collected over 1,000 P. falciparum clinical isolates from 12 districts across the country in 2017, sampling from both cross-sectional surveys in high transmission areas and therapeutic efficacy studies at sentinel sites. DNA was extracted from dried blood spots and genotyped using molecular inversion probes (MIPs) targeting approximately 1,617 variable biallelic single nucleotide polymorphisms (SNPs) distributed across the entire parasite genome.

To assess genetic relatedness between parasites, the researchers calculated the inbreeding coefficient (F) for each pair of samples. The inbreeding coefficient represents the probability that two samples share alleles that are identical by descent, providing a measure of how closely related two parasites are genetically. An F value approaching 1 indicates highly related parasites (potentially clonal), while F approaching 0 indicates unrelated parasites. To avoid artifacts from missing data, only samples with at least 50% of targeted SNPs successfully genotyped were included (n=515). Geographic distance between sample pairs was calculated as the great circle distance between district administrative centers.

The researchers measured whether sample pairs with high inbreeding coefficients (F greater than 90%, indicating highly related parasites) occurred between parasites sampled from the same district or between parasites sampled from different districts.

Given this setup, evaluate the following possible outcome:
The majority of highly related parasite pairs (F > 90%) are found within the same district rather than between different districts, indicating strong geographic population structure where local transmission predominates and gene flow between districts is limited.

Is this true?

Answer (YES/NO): YES